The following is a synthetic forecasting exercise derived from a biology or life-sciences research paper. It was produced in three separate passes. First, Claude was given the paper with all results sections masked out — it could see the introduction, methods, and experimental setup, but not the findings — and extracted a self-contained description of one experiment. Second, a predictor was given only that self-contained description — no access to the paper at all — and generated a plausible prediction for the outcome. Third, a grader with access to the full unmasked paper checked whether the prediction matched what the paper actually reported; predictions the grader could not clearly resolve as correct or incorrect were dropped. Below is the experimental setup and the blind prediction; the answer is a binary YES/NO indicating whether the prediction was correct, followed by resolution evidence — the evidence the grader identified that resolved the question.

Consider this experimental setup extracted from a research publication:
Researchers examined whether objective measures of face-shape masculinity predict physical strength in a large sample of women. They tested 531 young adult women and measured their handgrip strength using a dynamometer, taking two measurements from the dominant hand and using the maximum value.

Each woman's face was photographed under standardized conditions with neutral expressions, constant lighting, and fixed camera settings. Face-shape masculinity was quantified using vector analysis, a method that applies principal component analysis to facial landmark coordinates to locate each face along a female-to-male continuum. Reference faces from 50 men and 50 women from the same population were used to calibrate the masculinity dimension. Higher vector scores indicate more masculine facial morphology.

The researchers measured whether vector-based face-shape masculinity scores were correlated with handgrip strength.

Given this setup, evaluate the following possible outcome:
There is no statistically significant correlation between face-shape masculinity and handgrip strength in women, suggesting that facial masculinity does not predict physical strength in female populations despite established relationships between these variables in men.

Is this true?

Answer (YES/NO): NO